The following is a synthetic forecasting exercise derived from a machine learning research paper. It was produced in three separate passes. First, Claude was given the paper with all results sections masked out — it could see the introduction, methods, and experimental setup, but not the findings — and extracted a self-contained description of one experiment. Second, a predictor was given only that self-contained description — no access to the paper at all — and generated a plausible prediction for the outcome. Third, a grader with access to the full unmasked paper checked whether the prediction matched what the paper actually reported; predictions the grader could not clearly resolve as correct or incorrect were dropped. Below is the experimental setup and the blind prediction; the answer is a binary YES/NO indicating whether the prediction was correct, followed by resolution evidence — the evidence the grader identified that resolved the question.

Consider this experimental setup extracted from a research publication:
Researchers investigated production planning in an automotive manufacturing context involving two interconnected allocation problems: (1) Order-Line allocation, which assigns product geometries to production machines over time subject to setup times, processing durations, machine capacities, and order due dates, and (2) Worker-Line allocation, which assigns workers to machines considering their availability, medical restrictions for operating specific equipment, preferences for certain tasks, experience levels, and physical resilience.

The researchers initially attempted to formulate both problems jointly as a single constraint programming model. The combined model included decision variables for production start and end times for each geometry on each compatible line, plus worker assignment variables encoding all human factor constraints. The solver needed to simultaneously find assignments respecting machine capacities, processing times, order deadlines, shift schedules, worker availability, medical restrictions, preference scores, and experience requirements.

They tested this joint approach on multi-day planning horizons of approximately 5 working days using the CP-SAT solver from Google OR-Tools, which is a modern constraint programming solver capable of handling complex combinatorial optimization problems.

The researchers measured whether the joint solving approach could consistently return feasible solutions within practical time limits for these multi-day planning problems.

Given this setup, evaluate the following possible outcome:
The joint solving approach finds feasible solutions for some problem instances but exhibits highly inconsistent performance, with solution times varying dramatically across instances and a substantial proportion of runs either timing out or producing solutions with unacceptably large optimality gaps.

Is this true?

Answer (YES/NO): NO